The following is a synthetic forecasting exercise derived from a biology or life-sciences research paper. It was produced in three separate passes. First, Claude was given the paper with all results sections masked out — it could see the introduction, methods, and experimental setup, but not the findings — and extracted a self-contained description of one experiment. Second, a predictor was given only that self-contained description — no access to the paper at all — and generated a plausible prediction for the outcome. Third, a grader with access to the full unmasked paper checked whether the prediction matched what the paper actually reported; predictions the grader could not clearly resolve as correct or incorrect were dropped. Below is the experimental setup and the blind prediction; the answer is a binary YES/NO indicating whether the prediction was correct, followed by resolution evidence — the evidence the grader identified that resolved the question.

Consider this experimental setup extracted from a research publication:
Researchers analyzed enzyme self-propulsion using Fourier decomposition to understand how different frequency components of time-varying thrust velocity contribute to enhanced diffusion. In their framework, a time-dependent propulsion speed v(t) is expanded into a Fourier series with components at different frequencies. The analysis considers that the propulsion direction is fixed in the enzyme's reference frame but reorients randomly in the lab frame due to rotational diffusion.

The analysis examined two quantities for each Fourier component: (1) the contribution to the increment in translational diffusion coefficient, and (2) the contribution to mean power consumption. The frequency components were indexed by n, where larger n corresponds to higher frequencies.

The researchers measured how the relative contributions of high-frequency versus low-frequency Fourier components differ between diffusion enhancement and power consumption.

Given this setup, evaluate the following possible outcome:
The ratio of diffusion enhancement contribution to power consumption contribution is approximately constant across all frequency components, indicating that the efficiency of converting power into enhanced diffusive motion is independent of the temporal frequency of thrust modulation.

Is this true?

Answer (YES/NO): NO